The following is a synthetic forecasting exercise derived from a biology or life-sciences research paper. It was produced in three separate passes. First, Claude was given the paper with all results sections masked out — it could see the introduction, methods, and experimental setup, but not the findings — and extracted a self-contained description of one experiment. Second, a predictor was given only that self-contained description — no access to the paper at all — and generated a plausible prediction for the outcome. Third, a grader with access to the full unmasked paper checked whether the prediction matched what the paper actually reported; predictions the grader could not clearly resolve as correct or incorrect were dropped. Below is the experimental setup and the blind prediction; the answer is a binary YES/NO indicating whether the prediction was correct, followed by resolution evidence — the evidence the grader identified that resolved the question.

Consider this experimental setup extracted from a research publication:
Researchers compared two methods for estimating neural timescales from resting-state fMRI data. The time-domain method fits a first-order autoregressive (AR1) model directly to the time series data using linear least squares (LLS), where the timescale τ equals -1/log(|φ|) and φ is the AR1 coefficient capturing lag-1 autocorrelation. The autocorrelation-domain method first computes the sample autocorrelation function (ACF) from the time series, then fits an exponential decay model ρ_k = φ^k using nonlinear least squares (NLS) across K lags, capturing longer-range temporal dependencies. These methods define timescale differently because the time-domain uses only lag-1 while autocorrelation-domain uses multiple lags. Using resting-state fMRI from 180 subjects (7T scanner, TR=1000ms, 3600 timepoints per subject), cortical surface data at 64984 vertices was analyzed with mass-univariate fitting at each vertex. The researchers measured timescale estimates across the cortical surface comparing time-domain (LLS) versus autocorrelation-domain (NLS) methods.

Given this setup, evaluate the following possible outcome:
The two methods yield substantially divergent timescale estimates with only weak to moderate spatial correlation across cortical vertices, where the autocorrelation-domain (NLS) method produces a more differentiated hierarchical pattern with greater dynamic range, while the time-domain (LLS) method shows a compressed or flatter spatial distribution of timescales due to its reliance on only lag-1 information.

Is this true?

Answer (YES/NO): NO